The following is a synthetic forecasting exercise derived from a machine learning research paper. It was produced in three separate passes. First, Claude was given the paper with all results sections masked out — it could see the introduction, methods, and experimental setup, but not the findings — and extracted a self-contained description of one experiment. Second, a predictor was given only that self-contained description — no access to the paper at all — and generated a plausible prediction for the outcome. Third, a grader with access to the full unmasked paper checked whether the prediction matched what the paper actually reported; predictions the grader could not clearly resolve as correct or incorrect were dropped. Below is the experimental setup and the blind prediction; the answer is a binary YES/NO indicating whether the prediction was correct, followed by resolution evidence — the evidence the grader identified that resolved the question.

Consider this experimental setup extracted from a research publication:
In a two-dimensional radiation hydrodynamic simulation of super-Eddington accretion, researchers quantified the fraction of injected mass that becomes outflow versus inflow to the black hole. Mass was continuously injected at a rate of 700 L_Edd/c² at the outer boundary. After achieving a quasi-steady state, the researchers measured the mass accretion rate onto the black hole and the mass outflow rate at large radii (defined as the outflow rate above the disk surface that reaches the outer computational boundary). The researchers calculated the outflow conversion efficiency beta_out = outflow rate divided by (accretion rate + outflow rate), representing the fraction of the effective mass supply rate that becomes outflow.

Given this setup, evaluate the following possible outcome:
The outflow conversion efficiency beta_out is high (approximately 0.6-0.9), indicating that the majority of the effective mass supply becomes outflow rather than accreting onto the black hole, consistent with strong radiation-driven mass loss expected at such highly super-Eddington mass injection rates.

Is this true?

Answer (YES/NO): NO